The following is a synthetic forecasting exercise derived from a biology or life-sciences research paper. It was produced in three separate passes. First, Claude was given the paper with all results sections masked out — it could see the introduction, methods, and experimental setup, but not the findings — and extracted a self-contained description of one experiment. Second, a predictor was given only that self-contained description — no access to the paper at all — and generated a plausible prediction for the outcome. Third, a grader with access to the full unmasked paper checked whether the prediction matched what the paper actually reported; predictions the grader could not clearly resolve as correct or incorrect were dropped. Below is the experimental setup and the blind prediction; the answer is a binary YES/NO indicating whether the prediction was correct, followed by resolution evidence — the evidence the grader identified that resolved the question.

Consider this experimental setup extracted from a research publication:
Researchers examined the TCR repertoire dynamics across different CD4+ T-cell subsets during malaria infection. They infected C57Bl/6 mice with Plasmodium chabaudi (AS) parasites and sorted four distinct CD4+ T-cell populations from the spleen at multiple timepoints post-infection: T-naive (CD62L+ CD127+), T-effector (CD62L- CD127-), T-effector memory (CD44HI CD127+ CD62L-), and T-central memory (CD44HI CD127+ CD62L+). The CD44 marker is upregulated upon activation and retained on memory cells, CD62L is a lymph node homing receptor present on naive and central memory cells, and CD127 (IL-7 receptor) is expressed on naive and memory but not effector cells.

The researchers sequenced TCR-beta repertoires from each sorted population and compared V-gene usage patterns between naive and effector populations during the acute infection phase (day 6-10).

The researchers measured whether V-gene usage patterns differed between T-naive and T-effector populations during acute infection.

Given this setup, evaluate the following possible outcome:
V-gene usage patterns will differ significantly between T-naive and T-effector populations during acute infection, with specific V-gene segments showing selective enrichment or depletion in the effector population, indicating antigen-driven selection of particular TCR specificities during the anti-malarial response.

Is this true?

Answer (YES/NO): YES